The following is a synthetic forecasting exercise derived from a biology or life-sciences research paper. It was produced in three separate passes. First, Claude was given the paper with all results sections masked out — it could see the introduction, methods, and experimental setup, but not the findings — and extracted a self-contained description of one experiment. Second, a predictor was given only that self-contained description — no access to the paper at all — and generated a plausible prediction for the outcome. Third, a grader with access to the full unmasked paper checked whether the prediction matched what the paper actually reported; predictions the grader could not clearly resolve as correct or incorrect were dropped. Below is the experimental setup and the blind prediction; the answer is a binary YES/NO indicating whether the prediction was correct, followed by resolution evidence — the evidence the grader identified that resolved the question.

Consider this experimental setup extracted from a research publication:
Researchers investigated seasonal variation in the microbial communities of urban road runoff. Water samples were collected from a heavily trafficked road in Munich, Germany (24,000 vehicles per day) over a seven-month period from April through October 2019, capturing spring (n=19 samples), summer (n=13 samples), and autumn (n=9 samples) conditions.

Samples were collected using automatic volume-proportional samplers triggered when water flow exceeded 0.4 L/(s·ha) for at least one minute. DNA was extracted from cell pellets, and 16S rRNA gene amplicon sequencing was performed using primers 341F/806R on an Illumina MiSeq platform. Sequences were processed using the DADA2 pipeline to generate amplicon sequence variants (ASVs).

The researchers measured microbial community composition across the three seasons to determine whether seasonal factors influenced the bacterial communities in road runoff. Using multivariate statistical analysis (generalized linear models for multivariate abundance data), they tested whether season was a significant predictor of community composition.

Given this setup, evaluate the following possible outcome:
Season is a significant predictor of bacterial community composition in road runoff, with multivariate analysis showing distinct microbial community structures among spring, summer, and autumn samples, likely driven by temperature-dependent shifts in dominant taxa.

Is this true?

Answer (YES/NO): NO